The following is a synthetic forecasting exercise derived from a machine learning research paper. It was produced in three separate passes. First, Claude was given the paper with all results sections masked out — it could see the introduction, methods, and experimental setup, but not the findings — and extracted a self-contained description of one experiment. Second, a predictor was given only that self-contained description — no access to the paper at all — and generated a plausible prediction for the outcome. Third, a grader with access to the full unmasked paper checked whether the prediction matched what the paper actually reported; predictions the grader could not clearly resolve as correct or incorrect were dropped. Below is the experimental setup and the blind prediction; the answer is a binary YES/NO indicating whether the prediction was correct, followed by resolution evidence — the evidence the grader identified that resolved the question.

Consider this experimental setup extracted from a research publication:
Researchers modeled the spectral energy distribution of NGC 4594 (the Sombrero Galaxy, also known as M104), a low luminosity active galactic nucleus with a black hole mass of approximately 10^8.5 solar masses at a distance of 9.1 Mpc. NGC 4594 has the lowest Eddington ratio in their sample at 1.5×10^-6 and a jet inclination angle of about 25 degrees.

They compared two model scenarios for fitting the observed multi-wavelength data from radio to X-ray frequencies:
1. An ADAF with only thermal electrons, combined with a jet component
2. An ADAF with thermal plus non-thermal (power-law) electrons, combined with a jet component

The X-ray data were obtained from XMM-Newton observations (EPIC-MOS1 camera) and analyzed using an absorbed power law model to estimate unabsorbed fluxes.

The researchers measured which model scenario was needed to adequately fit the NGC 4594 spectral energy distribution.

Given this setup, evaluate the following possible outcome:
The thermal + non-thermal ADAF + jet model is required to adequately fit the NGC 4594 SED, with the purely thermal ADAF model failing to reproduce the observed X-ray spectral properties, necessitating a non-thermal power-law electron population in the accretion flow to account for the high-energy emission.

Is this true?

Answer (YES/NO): NO